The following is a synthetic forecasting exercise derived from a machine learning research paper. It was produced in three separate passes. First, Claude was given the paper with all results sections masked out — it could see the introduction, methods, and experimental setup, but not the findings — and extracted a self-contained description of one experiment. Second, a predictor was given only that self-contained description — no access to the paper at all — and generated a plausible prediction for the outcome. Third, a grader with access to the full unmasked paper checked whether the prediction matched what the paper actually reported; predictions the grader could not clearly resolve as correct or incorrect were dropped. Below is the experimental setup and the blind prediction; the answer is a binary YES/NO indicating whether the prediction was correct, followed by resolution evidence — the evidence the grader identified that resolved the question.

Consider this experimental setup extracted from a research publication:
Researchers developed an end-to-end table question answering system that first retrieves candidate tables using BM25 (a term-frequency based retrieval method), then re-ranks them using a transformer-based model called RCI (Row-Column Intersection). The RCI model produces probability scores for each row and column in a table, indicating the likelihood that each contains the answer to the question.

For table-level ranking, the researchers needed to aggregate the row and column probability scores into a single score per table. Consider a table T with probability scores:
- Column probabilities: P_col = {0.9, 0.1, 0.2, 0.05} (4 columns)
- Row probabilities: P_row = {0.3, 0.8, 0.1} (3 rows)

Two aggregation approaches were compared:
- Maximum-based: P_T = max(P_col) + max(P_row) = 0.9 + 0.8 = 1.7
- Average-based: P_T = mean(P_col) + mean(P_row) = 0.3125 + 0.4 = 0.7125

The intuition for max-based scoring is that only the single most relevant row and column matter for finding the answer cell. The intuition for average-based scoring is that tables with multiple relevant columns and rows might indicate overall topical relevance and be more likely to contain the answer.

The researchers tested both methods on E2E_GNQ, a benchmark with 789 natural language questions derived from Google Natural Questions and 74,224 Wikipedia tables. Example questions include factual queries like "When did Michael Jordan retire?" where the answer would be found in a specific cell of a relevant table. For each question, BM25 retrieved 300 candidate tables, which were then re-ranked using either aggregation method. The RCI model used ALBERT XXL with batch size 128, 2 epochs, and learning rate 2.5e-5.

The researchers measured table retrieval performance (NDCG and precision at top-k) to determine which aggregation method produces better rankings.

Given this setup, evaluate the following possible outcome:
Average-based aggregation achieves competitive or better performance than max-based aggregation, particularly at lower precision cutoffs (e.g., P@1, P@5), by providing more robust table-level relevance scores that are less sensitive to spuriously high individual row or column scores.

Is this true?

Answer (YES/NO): NO